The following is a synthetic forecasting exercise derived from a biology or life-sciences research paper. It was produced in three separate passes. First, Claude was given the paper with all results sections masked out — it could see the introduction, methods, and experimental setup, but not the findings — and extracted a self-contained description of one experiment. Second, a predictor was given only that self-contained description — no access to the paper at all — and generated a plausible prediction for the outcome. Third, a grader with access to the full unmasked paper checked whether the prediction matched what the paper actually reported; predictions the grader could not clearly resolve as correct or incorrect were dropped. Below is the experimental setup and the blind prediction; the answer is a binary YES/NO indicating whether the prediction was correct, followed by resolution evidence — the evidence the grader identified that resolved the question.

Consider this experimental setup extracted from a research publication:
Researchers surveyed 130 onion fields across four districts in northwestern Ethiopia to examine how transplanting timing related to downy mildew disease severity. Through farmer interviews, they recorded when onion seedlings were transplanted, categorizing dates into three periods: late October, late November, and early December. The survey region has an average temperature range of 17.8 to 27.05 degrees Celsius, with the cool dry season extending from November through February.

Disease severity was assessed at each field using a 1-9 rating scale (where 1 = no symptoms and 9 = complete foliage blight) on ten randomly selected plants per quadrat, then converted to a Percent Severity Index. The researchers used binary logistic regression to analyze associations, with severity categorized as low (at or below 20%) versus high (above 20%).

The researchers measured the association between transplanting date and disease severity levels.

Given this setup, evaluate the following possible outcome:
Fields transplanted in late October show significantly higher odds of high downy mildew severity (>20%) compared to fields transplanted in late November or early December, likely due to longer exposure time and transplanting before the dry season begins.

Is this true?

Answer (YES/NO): YES